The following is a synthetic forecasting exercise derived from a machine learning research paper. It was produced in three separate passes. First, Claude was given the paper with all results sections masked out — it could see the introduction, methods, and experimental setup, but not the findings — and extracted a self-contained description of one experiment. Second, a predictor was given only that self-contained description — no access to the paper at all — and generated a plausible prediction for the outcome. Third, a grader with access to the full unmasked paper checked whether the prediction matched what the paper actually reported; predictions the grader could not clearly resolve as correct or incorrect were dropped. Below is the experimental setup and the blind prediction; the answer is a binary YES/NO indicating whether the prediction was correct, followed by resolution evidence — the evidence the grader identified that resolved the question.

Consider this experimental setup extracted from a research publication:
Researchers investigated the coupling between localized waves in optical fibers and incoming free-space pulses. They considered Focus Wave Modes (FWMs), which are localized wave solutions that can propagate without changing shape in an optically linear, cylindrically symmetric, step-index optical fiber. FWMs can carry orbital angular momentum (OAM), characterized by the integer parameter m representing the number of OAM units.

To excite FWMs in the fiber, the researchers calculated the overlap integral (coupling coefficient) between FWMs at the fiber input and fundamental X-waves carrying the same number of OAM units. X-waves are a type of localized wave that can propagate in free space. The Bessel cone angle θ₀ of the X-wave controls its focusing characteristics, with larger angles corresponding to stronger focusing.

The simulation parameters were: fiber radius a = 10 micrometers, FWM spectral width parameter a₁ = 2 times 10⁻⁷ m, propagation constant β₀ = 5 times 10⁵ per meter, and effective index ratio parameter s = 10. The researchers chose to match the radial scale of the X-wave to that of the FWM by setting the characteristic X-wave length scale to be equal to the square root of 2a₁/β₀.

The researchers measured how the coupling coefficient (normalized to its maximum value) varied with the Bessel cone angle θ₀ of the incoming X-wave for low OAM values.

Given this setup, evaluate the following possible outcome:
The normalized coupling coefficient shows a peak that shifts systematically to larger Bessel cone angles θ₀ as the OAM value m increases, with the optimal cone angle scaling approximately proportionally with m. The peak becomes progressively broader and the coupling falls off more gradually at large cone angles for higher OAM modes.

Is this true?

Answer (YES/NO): NO